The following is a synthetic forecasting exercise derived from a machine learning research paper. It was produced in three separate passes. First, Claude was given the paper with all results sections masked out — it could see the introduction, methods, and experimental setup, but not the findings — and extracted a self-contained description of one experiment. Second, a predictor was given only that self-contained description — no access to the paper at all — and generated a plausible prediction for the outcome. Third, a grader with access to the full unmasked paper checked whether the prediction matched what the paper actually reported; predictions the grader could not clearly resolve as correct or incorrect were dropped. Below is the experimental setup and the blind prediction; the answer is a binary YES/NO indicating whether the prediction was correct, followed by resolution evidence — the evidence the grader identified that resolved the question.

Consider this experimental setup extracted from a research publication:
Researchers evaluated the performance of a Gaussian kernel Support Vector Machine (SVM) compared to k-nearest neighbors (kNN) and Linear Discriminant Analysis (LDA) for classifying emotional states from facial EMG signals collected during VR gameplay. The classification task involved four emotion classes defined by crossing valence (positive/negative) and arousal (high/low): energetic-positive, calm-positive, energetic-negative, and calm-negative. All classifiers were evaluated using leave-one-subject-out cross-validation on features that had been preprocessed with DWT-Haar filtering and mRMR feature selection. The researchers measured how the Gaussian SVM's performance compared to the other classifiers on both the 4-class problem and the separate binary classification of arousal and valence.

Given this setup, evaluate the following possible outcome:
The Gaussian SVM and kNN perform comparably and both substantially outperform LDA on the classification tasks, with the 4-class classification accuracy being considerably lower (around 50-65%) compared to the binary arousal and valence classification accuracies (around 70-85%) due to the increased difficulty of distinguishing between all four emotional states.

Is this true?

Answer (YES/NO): NO